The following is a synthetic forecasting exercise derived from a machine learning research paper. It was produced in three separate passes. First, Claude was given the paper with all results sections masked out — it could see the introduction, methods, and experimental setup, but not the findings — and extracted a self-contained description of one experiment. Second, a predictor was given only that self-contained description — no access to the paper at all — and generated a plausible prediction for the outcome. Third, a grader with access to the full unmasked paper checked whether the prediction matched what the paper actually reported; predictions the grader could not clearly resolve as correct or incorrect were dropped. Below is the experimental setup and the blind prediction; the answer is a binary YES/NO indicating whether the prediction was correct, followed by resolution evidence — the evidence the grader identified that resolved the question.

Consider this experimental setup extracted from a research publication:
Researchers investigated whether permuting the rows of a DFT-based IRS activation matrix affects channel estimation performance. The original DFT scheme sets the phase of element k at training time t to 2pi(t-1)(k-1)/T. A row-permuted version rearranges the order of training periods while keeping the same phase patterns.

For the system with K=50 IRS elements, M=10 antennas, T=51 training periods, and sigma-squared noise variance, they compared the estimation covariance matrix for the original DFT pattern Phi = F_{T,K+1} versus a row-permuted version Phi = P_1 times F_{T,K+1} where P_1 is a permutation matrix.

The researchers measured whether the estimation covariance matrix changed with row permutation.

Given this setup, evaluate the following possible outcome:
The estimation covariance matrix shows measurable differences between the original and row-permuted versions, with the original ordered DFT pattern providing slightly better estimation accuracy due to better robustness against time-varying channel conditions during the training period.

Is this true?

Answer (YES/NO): NO